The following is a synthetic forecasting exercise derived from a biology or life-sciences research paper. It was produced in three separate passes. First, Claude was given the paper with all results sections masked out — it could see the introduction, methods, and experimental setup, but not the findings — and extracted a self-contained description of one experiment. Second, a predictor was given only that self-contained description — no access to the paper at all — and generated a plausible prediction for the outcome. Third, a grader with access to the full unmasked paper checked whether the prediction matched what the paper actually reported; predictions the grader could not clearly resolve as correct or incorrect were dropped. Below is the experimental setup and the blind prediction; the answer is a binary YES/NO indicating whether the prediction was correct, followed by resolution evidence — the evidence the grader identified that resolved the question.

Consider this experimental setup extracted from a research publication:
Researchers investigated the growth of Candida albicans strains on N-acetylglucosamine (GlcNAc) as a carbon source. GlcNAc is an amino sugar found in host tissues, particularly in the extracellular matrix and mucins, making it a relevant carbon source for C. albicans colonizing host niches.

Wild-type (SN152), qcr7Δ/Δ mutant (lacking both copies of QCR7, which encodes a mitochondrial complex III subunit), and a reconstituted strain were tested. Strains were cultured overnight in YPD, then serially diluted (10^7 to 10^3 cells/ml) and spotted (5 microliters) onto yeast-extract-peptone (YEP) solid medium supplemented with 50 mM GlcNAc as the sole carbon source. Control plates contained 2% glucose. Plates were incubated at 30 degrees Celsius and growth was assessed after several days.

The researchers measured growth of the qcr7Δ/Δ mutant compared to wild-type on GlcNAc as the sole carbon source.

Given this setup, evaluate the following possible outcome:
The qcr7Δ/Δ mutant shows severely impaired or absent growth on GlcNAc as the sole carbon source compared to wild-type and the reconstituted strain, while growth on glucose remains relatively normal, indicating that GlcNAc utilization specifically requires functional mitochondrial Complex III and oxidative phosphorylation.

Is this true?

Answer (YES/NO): NO